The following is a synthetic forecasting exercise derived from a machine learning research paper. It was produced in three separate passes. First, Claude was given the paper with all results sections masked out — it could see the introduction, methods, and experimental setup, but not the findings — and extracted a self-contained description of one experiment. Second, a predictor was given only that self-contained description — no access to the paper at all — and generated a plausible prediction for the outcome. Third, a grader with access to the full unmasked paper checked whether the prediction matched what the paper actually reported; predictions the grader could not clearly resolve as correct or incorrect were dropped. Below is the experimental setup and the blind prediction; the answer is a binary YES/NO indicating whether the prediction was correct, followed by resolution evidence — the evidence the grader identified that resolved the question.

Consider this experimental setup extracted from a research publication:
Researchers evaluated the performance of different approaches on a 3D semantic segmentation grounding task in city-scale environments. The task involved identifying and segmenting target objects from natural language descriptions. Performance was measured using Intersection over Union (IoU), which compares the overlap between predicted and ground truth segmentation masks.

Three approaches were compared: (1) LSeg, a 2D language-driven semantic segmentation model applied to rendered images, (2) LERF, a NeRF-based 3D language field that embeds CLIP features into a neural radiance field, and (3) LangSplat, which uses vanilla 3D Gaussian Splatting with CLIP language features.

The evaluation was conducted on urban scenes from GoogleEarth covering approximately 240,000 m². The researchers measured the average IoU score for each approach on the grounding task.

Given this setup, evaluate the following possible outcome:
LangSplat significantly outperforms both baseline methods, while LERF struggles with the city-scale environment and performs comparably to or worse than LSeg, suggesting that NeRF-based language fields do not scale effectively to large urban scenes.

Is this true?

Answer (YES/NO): NO